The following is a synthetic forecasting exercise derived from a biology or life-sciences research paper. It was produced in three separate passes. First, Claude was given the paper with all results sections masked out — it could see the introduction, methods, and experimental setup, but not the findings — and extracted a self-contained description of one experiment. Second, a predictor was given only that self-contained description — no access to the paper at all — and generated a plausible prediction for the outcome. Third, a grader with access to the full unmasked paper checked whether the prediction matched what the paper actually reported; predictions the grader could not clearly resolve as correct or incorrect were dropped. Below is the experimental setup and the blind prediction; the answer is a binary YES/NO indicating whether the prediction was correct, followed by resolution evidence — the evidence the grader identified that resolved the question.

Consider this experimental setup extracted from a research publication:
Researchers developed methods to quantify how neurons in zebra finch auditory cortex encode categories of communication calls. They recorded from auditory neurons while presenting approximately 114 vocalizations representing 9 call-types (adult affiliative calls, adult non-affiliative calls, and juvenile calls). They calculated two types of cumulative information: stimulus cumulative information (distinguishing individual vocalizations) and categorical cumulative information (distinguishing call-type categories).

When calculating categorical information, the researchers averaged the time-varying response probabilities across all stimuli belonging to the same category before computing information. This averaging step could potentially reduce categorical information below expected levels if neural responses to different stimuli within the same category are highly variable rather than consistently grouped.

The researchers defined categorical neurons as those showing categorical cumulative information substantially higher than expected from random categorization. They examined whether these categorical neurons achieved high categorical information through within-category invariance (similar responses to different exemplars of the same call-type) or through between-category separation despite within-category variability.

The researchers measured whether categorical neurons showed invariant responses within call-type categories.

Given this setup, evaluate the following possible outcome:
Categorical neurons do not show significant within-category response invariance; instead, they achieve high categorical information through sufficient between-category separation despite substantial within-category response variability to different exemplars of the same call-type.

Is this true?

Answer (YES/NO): NO